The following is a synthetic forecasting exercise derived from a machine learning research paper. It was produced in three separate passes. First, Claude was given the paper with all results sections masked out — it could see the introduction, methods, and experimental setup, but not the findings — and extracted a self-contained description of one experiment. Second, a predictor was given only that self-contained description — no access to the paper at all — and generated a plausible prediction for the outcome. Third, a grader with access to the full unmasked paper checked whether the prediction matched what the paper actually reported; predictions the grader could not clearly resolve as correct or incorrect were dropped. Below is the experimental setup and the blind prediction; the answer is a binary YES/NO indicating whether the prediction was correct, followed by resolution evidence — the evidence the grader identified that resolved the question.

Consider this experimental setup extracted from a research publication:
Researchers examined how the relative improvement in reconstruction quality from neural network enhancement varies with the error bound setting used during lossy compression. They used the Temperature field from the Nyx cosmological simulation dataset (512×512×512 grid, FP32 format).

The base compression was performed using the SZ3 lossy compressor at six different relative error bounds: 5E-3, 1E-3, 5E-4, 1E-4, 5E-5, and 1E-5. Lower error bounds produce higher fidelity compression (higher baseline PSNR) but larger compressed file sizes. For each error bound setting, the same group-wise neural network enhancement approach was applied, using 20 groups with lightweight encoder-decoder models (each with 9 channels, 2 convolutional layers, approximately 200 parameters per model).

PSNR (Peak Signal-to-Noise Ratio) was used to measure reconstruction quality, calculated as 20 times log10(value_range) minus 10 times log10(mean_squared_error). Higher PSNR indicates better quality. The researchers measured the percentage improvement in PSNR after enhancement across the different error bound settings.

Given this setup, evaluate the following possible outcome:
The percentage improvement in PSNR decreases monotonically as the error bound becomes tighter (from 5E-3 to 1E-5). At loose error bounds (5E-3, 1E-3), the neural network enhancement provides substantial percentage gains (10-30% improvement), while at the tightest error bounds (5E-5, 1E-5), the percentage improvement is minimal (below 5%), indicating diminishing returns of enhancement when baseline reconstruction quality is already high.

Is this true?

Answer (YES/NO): YES